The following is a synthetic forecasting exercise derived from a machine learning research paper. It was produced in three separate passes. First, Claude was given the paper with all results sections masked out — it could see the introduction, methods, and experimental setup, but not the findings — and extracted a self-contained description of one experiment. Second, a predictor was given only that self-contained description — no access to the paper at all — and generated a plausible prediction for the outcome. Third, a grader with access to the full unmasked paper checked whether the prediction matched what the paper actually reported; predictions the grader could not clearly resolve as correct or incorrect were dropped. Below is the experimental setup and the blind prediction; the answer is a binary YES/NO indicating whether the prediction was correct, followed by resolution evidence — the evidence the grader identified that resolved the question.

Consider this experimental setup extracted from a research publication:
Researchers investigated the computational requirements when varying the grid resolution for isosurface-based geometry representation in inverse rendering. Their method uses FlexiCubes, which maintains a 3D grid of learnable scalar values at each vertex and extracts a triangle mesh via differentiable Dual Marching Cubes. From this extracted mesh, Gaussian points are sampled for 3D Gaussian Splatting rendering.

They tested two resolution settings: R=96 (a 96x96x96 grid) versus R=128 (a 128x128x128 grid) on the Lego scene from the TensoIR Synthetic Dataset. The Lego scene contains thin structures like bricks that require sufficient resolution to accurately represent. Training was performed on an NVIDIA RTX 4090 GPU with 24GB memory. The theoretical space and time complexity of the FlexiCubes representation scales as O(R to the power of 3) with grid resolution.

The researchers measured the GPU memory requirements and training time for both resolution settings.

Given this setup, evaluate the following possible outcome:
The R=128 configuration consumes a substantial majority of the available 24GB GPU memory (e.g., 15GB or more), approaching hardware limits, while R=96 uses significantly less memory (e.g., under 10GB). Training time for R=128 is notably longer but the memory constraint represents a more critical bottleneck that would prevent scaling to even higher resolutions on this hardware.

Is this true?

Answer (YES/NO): NO